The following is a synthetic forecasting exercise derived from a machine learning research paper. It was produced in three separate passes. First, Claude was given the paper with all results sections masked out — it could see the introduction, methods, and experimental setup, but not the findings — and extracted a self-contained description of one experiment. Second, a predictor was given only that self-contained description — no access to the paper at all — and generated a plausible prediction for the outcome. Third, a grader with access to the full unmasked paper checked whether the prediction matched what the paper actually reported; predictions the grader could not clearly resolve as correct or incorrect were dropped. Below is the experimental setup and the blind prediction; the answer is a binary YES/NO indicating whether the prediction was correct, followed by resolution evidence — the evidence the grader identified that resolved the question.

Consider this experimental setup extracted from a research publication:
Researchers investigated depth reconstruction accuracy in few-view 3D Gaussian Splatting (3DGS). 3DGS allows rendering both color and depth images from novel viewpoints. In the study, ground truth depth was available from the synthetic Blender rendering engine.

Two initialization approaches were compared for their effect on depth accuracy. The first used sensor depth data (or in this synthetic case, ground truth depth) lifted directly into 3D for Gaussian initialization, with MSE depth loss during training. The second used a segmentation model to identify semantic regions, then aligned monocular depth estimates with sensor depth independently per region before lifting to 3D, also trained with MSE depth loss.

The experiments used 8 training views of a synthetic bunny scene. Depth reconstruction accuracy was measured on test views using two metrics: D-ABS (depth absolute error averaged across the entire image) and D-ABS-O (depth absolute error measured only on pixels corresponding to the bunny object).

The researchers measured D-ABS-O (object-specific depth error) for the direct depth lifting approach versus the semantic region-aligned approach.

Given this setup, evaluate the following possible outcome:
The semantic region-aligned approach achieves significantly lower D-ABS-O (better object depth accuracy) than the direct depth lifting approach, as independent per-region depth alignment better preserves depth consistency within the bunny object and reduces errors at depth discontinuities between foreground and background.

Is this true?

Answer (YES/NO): NO